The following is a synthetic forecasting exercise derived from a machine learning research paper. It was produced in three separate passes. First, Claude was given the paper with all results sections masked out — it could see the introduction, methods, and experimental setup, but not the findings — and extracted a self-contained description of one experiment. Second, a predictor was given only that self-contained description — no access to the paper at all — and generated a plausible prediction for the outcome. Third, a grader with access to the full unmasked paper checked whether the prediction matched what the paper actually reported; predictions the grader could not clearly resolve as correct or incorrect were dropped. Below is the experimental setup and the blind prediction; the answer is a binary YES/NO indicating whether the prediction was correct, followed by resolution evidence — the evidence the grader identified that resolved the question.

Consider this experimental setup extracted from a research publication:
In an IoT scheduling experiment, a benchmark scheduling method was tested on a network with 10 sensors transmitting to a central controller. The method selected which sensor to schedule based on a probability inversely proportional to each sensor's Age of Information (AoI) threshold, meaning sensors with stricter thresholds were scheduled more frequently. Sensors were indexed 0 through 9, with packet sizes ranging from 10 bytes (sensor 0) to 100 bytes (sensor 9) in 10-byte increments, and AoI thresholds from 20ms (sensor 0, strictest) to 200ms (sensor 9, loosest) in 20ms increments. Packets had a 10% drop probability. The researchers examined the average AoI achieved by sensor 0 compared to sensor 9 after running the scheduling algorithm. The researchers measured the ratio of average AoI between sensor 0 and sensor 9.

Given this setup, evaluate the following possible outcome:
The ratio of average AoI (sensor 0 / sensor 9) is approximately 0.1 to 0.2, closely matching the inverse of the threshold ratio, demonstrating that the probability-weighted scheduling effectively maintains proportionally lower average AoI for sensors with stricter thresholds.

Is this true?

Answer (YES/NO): NO